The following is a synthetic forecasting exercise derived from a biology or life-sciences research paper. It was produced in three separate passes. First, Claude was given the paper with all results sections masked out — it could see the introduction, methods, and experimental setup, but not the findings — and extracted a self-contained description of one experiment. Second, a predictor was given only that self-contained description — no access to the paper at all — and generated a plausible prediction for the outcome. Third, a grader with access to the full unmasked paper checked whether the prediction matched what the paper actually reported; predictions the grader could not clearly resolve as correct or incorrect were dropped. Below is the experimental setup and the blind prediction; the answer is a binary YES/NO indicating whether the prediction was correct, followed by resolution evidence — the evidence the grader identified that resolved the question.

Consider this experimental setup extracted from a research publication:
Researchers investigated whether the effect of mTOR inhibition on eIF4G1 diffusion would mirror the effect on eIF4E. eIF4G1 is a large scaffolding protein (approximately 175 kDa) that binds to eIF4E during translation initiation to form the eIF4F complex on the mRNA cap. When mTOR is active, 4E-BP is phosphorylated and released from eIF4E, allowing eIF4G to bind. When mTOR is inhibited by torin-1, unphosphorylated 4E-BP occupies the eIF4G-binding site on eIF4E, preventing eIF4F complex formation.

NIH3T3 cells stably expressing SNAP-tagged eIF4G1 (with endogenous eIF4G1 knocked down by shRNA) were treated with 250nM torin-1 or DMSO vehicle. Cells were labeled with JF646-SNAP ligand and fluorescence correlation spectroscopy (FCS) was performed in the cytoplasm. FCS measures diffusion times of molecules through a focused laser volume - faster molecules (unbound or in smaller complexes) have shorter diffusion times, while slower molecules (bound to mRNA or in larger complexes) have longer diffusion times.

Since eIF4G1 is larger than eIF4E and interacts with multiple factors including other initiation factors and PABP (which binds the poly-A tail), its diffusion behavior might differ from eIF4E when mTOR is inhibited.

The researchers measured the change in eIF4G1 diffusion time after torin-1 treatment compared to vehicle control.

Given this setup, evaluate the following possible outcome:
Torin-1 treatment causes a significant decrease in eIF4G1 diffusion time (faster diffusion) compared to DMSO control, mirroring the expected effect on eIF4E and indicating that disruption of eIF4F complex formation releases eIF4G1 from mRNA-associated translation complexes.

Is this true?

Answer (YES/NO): NO